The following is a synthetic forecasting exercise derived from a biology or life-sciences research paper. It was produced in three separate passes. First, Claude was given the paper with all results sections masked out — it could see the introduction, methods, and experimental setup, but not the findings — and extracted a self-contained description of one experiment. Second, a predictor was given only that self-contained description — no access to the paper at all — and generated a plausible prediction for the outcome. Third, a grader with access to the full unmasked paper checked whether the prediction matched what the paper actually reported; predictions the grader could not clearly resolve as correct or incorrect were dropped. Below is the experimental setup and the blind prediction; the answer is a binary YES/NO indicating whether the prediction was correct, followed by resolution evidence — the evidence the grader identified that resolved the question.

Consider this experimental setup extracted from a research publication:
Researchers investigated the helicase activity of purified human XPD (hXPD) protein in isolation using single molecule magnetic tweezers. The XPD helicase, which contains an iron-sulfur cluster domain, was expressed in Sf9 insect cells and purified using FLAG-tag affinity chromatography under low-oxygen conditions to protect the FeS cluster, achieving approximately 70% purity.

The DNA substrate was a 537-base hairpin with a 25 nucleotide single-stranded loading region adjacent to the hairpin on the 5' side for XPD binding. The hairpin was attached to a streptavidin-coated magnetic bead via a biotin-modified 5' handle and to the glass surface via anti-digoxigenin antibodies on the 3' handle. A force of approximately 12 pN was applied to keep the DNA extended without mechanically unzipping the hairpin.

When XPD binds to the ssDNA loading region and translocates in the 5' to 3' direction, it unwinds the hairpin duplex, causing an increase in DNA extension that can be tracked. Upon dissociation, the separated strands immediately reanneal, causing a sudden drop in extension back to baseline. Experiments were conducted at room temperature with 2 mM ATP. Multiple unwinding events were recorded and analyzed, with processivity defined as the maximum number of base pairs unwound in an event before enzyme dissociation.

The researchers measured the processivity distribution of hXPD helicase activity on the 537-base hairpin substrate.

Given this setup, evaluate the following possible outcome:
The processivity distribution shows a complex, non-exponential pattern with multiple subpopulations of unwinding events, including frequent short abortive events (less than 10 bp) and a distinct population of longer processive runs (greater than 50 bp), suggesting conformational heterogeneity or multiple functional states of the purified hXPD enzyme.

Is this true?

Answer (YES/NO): NO